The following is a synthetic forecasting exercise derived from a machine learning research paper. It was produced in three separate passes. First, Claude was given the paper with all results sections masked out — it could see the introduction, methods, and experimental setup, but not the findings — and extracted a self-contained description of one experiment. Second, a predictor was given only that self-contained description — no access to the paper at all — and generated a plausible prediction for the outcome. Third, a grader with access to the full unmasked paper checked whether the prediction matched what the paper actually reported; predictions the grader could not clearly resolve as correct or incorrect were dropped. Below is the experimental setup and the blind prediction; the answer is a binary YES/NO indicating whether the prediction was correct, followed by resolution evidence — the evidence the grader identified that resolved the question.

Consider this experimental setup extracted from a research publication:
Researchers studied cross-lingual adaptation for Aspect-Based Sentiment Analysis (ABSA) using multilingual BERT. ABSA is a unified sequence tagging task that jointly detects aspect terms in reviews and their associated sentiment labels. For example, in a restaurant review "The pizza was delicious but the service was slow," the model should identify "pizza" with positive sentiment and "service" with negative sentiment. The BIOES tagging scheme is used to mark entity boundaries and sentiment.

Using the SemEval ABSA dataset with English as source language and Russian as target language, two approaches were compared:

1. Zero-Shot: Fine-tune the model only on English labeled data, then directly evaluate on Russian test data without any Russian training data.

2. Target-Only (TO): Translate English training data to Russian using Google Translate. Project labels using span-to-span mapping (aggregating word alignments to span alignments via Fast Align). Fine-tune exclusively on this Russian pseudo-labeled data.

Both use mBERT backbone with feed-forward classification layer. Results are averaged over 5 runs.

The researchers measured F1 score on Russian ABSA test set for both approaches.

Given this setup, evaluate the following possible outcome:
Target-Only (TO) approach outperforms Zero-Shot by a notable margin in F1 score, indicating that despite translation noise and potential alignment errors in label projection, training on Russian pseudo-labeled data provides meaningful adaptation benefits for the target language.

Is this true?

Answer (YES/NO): YES